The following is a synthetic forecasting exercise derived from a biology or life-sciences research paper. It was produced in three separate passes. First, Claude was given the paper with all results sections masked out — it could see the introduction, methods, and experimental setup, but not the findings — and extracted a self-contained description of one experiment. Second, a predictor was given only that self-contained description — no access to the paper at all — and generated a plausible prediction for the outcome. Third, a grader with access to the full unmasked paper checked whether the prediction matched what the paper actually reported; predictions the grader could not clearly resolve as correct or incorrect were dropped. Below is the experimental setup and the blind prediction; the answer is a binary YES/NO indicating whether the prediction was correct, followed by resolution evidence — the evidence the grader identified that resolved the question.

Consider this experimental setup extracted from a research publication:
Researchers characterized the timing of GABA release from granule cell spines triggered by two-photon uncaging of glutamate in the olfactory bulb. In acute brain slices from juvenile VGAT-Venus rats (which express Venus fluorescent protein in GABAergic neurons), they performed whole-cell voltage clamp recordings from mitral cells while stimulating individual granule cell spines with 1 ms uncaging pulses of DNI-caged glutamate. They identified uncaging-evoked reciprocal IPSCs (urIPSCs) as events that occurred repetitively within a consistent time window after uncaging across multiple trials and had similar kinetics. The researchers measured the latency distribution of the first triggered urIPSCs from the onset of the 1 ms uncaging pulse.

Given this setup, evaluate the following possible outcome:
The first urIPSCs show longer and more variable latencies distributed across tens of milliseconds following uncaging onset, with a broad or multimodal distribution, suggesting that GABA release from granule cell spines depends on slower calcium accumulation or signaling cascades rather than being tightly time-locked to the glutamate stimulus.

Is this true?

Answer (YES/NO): NO